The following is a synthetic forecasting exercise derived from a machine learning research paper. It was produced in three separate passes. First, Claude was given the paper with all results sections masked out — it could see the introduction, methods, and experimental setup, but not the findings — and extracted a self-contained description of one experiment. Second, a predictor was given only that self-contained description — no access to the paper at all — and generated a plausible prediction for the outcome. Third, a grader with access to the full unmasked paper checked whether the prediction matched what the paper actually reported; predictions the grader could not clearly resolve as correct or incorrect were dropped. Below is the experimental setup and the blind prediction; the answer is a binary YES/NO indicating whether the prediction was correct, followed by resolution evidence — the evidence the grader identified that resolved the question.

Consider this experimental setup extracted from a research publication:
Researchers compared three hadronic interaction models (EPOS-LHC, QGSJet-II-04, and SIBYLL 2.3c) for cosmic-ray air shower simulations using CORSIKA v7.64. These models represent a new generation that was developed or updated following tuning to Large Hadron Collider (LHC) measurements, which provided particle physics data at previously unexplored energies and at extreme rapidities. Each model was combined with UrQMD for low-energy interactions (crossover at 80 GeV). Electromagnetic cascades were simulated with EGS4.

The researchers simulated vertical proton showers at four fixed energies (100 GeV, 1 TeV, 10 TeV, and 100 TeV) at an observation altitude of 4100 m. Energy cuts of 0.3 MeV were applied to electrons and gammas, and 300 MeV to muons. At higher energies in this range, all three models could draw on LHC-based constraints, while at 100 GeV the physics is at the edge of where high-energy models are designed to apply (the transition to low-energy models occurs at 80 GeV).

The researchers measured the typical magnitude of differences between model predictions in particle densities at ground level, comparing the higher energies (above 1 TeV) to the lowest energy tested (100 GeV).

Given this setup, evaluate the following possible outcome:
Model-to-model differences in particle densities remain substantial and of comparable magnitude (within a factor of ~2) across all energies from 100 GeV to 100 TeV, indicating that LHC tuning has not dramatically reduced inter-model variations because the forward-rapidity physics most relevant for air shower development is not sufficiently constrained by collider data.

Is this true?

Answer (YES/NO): NO